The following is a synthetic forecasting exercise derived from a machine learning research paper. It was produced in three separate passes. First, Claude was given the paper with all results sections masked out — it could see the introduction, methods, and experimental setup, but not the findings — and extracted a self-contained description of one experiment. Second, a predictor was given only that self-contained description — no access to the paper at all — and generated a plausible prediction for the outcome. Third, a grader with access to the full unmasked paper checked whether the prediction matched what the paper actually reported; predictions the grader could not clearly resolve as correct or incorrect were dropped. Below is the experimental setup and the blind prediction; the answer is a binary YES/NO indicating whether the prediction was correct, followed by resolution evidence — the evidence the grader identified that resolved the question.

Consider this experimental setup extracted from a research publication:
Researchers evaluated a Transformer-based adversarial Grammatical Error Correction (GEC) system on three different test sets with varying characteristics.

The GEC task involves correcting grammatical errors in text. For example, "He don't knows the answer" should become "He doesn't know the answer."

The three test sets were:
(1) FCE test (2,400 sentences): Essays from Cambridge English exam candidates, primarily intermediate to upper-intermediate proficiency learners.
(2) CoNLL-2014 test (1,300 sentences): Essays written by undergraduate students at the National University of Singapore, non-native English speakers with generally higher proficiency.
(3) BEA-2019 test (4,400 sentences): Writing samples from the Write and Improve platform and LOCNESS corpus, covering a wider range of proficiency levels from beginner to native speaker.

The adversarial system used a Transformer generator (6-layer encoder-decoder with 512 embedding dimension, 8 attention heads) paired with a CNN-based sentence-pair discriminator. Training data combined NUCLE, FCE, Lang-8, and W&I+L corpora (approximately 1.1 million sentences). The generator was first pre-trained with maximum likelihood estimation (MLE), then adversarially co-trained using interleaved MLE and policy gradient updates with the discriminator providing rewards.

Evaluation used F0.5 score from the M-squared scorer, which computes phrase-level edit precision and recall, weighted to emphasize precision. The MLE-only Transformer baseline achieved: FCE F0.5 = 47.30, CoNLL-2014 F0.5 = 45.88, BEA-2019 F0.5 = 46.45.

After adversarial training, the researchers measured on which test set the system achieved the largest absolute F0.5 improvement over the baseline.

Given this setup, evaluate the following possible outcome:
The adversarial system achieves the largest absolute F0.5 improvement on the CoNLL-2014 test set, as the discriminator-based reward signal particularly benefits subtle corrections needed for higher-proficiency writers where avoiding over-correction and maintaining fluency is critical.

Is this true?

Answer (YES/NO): NO